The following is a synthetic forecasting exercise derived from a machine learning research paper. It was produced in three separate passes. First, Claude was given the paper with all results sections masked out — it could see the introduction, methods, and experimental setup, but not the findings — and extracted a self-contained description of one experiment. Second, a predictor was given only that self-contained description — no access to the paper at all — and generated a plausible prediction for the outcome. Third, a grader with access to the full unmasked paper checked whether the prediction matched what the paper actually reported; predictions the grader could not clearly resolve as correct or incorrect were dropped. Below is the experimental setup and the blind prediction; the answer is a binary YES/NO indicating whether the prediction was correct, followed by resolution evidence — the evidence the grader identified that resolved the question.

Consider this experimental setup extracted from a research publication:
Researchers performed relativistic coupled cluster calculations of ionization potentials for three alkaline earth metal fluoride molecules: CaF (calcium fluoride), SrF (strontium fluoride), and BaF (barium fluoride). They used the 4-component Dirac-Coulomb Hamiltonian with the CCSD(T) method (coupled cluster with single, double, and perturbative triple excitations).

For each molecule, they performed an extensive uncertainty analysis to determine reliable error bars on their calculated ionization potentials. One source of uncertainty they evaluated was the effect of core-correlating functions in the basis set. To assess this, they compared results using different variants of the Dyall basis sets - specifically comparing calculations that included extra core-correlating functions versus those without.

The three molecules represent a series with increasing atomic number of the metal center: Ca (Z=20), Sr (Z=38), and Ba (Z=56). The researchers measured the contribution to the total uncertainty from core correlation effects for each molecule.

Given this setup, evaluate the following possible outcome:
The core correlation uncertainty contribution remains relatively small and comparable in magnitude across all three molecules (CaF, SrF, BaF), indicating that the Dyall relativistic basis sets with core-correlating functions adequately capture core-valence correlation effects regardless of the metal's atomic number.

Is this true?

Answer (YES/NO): NO